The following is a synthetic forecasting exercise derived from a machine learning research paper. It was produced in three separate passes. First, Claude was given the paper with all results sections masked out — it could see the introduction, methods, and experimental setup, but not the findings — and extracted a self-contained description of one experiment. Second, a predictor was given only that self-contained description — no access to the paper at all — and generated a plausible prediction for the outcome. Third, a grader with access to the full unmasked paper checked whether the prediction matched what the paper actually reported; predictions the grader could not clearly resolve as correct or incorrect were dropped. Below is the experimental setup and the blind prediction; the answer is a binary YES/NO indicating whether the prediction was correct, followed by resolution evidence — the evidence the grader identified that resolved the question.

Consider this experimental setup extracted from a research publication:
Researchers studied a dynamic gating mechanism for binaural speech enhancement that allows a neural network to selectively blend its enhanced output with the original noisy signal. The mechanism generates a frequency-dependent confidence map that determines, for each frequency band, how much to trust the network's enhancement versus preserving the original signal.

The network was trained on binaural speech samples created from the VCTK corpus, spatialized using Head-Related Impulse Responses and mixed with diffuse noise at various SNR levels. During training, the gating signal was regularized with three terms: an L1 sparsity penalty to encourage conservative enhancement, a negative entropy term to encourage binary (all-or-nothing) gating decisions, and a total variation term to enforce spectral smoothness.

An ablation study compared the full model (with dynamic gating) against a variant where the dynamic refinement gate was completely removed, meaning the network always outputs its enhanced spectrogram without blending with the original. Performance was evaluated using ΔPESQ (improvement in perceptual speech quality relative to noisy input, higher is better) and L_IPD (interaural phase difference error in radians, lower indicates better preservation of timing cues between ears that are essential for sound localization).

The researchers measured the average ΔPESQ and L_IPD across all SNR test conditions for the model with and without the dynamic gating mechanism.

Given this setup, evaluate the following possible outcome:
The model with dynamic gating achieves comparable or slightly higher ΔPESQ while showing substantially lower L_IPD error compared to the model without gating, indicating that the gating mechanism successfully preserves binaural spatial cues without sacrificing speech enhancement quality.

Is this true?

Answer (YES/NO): NO